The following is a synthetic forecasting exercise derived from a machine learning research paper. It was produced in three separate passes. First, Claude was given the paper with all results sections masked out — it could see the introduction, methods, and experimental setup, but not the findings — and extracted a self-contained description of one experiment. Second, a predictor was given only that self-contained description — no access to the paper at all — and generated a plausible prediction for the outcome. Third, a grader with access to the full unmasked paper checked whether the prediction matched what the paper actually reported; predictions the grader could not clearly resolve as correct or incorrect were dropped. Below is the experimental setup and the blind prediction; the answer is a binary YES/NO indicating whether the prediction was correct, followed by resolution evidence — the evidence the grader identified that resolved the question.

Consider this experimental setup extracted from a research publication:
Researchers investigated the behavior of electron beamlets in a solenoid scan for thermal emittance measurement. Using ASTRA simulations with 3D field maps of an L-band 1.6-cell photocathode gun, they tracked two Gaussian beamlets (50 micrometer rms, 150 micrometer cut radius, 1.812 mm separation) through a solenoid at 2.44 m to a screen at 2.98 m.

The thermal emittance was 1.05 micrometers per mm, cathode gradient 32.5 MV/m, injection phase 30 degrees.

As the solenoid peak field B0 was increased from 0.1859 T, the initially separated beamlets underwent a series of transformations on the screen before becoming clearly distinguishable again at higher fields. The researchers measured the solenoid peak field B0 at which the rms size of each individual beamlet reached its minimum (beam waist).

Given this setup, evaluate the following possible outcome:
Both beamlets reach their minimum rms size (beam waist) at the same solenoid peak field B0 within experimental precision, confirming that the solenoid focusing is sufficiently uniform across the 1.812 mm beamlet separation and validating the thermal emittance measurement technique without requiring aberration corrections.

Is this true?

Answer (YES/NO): YES